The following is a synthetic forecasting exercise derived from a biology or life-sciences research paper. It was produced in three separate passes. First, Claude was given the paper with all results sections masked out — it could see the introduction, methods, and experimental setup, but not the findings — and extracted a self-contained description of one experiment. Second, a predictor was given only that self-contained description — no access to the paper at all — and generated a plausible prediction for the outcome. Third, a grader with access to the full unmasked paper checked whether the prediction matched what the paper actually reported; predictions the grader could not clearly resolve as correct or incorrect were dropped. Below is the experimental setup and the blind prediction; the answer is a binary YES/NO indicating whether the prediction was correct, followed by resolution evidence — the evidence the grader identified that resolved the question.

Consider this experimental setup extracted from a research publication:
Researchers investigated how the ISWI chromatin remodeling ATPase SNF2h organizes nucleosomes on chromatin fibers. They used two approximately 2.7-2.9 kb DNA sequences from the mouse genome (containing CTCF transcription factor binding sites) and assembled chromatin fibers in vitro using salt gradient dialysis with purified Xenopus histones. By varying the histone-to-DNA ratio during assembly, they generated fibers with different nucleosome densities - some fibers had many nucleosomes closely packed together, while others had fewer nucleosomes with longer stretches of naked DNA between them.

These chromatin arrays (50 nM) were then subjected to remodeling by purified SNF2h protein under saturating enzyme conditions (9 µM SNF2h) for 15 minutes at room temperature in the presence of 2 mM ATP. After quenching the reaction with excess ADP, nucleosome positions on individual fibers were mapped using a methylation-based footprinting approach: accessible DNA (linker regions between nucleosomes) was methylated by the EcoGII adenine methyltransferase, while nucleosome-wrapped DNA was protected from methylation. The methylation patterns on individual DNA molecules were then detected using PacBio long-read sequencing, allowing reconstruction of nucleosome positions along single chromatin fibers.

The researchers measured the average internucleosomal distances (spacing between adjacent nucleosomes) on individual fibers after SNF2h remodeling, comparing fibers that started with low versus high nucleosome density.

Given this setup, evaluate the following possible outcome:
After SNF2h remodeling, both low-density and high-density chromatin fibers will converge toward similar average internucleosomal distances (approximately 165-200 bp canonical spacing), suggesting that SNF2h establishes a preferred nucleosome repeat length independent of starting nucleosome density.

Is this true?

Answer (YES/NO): NO